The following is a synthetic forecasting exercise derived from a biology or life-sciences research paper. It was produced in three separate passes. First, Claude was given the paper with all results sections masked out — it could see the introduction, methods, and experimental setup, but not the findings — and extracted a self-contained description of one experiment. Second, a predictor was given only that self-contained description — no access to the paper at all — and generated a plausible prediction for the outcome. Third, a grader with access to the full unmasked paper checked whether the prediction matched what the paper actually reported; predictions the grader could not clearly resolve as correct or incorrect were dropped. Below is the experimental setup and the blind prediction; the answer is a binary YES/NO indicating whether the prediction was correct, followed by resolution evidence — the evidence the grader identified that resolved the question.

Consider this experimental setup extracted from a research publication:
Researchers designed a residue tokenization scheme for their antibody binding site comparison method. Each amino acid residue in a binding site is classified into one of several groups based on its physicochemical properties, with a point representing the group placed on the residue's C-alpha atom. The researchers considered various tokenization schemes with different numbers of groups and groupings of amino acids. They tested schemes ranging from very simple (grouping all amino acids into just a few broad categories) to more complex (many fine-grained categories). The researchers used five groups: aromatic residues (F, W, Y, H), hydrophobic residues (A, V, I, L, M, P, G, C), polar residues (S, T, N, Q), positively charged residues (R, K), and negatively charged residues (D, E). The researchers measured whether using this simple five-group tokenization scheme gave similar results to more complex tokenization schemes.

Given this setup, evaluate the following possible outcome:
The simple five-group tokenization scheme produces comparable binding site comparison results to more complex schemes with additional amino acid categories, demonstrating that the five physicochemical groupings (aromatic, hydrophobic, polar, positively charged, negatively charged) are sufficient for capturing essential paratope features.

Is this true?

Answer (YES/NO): YES